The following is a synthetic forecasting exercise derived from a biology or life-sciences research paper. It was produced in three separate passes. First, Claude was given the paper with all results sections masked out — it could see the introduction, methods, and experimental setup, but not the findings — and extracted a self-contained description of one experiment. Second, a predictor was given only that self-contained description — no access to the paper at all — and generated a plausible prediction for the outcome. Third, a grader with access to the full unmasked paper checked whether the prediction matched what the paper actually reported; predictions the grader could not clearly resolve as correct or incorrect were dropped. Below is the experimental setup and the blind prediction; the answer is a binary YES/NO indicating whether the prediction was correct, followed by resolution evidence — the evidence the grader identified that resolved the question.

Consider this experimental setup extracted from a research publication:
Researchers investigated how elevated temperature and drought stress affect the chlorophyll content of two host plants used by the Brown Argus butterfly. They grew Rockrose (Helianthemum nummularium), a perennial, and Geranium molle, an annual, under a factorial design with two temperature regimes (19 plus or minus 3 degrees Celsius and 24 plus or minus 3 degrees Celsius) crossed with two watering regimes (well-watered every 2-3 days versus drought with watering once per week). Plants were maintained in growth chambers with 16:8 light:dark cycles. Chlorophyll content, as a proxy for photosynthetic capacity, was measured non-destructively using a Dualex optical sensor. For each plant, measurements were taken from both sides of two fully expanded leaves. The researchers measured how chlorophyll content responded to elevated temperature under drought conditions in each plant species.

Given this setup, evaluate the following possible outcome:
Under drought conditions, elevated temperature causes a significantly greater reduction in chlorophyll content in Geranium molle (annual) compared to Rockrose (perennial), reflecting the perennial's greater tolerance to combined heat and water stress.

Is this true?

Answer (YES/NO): YES